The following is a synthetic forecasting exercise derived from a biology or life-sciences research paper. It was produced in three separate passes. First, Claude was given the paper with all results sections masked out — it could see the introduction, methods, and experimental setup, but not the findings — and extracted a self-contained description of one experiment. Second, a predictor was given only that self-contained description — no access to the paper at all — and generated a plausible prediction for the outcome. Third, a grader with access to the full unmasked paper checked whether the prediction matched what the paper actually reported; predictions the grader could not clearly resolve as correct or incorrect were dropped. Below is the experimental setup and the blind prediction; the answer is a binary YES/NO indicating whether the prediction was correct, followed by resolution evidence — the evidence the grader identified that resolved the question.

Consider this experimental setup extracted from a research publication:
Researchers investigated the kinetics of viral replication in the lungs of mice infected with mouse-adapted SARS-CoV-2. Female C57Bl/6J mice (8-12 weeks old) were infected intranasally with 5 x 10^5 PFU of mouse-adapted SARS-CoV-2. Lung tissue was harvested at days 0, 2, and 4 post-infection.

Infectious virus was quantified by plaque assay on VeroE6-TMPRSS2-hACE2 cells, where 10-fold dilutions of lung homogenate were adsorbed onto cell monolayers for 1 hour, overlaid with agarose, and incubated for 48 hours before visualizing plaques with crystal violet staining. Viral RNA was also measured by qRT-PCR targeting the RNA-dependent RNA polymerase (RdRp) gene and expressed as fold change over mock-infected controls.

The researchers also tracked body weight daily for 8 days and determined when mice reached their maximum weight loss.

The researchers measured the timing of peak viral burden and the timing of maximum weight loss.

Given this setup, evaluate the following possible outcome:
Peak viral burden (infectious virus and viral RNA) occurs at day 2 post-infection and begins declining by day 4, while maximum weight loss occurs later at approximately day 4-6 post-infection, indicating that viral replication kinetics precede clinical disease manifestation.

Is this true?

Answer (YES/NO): NO